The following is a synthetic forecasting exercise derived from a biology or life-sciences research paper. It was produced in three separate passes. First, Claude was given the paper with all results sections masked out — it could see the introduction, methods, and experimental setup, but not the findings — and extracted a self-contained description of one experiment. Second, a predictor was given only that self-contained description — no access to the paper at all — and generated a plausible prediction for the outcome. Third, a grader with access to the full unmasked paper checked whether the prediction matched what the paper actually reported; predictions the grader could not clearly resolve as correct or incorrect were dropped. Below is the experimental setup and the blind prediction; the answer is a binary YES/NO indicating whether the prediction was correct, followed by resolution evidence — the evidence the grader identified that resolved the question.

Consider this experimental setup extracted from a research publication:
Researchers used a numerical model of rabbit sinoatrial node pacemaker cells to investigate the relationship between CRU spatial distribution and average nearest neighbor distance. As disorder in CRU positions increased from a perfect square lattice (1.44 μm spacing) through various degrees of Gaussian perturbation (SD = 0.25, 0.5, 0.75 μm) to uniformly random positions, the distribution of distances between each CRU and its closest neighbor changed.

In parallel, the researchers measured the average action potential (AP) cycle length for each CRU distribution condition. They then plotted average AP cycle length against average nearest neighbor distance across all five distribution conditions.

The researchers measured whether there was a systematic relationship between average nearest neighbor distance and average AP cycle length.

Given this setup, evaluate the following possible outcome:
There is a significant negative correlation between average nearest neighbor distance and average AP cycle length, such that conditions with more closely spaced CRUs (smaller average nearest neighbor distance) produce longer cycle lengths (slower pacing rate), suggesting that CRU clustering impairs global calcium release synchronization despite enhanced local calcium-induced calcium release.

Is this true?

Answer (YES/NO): NO